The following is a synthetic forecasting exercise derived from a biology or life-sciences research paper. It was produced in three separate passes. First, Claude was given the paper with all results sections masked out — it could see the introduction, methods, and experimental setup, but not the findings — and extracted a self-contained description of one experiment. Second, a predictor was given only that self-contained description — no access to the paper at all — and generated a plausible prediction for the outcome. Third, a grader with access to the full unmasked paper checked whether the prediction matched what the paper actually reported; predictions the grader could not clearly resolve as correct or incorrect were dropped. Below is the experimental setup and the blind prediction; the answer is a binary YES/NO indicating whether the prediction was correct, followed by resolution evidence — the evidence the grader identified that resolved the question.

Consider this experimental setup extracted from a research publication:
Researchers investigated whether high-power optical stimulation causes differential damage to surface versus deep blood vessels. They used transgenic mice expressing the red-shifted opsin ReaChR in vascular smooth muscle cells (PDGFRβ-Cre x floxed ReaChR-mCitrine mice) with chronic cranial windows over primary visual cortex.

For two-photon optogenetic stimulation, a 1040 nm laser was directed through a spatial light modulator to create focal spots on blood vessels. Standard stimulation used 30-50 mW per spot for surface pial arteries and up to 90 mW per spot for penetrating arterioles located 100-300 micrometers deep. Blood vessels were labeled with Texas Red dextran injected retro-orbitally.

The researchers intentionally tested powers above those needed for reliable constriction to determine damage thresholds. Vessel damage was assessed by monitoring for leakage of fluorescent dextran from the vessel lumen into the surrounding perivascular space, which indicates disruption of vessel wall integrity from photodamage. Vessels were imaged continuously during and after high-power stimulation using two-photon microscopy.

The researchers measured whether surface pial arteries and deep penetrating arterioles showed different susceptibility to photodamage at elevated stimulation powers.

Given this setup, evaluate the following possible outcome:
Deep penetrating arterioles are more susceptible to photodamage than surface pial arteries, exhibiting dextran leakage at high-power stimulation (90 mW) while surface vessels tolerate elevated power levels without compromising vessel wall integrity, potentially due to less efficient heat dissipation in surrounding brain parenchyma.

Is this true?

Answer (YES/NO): NO